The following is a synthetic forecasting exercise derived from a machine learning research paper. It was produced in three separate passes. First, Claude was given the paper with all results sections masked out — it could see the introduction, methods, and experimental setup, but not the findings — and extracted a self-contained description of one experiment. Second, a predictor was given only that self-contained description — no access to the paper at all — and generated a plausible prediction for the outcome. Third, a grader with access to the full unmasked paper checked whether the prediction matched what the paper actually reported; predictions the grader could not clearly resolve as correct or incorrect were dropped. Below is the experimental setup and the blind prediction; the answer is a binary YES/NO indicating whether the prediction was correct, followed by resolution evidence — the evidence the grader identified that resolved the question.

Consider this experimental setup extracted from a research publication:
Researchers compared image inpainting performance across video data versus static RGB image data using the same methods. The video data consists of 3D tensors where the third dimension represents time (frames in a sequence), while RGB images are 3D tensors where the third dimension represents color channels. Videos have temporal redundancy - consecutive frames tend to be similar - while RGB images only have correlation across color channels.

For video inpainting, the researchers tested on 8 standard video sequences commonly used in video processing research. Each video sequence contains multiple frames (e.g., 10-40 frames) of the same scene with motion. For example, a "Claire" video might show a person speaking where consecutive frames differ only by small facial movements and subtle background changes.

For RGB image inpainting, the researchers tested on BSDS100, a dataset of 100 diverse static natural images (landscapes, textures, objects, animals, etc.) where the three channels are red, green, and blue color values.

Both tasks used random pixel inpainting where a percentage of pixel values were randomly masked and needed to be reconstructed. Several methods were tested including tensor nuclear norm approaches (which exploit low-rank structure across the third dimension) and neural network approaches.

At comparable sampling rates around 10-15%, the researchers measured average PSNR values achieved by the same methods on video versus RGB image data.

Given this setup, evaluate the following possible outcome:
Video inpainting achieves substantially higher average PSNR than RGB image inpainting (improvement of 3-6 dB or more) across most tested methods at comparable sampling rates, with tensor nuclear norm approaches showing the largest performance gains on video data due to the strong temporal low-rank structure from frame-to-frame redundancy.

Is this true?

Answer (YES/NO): YES